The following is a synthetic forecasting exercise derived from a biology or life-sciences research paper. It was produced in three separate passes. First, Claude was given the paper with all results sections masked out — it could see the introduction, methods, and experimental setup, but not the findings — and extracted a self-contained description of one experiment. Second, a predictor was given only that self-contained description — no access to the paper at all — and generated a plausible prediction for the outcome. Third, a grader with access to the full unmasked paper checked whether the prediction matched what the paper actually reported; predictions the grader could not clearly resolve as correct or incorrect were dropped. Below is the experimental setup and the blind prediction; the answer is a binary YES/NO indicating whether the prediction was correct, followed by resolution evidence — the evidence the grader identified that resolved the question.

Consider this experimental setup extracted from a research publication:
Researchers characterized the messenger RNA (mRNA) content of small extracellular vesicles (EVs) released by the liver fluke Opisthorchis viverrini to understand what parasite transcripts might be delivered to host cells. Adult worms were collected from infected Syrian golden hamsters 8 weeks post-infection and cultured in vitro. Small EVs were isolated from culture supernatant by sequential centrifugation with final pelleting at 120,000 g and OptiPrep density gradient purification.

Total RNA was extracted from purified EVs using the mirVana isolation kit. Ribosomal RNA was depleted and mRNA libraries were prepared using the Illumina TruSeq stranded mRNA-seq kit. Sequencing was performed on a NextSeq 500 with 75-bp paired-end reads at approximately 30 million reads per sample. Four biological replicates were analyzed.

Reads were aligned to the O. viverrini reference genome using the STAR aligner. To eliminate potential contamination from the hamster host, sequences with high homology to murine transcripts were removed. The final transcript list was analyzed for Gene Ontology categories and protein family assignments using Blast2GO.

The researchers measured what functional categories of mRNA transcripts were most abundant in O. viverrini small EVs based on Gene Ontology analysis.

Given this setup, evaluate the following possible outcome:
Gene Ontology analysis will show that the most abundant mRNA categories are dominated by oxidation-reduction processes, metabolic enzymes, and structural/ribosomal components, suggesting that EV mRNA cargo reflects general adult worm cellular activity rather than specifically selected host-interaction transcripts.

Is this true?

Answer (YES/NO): NO